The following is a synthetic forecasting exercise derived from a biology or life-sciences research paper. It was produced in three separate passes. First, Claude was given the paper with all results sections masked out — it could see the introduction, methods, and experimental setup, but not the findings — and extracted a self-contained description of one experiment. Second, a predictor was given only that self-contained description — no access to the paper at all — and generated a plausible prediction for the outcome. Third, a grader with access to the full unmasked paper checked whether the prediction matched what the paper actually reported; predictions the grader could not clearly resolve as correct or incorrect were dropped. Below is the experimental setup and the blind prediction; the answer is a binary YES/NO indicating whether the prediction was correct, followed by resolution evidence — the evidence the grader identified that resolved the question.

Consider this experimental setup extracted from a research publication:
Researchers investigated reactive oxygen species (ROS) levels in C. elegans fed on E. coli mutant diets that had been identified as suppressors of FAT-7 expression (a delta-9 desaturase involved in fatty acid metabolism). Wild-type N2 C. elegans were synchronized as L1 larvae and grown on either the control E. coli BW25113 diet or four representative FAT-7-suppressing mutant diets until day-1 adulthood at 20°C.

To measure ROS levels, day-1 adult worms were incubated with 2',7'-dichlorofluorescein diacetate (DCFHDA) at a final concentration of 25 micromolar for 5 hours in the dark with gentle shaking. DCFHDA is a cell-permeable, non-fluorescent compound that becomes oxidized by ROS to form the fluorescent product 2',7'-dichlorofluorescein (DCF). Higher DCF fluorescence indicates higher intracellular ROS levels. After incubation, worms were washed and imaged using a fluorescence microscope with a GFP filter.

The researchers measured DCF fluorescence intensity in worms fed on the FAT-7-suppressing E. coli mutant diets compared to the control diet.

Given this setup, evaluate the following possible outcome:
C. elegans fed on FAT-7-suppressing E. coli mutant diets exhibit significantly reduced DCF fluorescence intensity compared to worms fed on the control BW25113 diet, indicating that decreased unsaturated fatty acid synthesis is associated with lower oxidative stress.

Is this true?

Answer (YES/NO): NO